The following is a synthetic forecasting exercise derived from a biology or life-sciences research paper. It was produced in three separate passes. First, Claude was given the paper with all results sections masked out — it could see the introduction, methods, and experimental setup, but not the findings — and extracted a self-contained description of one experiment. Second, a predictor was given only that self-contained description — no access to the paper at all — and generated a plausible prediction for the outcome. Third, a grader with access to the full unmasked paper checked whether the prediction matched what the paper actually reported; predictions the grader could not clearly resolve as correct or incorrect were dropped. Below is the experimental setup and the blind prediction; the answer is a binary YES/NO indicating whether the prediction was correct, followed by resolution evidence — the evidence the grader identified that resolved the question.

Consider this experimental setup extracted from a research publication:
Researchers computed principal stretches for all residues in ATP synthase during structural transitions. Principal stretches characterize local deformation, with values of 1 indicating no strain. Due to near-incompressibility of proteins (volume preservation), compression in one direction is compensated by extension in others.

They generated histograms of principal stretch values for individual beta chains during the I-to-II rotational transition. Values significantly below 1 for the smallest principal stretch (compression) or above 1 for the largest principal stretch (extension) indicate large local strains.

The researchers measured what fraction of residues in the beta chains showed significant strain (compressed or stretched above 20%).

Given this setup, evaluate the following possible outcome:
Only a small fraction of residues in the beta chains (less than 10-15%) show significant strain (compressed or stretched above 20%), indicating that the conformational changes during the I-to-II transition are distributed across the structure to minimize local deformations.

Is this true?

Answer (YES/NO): YES